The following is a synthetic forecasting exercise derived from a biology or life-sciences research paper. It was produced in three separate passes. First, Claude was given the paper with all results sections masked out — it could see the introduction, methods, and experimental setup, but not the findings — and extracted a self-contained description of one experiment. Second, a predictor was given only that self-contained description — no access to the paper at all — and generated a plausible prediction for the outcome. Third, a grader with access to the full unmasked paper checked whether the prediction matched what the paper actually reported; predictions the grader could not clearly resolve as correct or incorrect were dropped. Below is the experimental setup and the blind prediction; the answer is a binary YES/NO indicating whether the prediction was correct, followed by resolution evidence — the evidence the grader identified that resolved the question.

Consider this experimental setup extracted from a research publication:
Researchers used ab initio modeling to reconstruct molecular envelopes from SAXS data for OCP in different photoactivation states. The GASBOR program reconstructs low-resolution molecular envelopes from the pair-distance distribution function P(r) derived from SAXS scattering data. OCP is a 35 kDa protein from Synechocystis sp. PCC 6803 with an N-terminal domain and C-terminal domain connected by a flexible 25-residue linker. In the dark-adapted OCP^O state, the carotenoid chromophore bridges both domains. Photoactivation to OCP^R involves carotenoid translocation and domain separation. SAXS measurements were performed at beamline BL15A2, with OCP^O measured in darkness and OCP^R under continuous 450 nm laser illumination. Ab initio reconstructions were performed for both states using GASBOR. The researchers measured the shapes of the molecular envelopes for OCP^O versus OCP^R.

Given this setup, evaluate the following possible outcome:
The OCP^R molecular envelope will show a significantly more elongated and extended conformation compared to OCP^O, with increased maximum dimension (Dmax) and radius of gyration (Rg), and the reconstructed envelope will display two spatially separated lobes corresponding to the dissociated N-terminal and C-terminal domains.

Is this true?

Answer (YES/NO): YES